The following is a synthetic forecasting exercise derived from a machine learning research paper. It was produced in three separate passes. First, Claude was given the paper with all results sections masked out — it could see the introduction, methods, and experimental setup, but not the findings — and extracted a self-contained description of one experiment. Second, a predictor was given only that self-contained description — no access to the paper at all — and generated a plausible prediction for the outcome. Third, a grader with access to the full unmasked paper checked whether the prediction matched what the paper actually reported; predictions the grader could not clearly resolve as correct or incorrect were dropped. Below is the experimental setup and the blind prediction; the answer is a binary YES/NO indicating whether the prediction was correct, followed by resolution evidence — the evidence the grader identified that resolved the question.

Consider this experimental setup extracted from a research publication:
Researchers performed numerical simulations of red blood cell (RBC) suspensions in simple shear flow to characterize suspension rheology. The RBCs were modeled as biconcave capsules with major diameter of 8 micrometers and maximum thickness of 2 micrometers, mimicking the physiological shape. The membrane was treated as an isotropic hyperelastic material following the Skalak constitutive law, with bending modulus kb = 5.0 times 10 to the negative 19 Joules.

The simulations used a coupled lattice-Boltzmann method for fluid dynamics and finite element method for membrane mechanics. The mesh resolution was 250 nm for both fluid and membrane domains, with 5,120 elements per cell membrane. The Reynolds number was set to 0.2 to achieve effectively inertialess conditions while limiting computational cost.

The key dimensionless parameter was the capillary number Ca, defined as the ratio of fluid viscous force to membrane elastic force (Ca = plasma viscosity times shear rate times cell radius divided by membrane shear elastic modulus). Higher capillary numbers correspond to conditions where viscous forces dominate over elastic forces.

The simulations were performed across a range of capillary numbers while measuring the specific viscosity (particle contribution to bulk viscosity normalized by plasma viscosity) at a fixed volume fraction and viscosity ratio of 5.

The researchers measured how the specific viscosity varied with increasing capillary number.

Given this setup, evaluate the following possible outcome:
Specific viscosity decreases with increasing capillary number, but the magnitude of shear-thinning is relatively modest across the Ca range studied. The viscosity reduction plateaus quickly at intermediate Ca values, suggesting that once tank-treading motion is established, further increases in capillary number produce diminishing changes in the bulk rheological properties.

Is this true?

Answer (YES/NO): NO